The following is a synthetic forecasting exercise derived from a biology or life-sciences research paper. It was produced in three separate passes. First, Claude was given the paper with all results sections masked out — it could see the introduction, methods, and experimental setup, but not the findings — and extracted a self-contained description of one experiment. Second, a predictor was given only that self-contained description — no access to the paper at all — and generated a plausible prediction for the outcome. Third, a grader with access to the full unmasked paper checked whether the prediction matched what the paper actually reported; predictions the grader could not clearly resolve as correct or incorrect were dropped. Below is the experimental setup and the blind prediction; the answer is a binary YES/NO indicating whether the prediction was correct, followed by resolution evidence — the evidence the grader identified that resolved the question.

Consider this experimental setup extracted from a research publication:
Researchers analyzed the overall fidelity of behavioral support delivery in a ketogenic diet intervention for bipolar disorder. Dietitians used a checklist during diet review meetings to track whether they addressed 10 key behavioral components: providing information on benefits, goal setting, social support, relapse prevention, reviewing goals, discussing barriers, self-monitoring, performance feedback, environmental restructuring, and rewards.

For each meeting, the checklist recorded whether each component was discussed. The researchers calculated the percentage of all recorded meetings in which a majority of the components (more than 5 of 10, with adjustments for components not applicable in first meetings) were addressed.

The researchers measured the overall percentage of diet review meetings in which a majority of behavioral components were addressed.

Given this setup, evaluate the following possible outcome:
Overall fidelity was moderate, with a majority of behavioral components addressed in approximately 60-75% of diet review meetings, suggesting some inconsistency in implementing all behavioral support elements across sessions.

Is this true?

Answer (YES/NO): NO